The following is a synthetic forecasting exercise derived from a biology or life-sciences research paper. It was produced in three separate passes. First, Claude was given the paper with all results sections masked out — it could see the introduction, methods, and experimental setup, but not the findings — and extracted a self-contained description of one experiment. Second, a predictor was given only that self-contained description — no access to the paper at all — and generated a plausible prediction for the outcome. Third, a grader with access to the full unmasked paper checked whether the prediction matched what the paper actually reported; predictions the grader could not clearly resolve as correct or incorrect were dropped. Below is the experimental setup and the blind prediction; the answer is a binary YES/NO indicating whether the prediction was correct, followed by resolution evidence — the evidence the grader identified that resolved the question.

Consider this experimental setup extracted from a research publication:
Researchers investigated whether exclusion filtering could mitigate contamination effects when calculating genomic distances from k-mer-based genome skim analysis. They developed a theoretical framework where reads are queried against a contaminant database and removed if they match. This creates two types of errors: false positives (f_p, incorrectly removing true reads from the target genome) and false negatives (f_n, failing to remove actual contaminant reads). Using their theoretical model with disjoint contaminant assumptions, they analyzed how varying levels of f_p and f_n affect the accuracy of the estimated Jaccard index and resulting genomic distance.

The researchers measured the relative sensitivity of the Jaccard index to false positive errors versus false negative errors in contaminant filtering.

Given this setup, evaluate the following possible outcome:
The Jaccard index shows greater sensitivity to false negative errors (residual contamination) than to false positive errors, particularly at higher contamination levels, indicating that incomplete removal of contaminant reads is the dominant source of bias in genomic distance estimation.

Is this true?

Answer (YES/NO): YES